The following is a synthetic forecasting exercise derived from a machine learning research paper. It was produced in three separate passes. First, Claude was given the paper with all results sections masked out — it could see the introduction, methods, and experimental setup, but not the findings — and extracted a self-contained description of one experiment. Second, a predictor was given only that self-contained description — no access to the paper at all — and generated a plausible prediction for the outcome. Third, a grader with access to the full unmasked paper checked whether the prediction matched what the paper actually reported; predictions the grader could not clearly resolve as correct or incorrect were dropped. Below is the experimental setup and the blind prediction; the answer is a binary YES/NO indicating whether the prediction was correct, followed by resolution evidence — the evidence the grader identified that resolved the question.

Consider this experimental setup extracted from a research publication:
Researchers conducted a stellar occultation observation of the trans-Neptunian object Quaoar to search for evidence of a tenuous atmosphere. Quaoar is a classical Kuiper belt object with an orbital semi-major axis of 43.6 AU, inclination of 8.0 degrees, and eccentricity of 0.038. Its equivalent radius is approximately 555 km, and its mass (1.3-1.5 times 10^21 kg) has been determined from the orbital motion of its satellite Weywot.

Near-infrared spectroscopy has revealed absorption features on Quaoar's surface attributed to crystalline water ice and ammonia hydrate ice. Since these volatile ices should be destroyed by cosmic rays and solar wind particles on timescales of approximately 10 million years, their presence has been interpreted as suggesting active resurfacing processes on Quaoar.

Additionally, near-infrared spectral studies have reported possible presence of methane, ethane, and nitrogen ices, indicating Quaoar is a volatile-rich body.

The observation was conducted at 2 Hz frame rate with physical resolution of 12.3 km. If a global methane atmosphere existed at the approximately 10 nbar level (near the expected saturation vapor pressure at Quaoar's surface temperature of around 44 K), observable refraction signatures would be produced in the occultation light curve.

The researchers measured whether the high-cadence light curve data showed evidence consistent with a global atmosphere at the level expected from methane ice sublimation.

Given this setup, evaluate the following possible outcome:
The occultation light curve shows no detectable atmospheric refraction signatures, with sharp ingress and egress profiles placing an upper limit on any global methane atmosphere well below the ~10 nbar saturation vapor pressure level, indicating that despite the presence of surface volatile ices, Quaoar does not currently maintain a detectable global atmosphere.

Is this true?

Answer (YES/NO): YES